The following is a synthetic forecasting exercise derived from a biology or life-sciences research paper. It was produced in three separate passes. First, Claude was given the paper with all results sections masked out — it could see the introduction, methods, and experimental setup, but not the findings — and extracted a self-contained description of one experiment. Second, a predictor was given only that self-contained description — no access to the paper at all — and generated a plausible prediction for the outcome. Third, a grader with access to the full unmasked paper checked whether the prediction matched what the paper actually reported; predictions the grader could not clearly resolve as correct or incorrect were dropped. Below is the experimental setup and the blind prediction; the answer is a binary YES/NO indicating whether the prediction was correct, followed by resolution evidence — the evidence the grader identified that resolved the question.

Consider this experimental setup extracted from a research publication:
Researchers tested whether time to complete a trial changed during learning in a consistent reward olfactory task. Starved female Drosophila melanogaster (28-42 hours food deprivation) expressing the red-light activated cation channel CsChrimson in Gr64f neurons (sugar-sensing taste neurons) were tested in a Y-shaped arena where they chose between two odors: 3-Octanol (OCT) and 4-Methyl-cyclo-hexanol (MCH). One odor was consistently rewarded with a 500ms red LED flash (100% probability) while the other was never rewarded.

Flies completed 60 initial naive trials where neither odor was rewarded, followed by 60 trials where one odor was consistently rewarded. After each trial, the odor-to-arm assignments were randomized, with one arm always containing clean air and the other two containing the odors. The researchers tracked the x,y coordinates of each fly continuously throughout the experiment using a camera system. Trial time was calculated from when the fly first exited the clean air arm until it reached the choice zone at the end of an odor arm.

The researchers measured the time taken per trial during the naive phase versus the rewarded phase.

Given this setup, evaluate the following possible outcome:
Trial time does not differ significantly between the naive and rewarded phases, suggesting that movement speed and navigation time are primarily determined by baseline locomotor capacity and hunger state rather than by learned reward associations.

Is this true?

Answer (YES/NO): NO